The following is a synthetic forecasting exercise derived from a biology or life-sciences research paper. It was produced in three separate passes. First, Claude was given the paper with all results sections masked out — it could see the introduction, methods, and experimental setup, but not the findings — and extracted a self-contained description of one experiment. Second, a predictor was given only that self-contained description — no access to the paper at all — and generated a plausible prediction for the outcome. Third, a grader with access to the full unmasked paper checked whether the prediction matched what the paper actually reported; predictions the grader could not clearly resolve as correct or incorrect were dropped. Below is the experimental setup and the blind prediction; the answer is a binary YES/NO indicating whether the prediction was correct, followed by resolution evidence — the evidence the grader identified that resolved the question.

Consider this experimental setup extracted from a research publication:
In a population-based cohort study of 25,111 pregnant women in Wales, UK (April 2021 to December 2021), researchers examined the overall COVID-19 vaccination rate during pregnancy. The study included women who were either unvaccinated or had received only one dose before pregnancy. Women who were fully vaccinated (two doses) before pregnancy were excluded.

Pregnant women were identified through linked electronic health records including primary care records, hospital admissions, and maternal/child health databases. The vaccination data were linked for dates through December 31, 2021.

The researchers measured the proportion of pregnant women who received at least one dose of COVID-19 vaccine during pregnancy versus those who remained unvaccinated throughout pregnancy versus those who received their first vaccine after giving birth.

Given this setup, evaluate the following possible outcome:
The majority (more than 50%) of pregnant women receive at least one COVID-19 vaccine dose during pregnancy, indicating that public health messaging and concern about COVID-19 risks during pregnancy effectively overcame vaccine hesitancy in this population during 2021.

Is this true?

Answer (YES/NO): NO